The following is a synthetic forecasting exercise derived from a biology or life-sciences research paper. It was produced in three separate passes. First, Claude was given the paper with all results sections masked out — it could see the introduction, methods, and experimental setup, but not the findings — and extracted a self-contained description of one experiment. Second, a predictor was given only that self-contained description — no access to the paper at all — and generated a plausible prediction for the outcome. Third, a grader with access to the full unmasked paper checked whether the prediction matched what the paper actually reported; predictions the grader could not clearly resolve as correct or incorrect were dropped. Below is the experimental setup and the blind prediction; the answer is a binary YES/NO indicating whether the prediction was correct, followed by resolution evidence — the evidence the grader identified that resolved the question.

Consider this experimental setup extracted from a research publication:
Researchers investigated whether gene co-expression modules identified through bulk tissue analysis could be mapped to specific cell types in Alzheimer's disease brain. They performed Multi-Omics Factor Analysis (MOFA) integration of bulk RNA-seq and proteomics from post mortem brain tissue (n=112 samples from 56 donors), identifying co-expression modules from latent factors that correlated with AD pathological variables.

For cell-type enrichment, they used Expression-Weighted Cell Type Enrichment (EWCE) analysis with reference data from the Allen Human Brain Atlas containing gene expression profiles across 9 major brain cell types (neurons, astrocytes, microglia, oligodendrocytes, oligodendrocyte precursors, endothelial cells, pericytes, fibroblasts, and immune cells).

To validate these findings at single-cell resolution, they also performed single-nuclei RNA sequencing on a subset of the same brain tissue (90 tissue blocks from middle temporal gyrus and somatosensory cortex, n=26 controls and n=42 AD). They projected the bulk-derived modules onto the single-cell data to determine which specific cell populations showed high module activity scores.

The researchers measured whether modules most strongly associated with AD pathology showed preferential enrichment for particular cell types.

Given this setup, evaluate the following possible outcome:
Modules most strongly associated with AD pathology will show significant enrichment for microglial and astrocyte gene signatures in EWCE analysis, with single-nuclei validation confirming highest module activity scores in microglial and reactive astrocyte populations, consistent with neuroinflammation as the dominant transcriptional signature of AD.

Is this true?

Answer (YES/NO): NO